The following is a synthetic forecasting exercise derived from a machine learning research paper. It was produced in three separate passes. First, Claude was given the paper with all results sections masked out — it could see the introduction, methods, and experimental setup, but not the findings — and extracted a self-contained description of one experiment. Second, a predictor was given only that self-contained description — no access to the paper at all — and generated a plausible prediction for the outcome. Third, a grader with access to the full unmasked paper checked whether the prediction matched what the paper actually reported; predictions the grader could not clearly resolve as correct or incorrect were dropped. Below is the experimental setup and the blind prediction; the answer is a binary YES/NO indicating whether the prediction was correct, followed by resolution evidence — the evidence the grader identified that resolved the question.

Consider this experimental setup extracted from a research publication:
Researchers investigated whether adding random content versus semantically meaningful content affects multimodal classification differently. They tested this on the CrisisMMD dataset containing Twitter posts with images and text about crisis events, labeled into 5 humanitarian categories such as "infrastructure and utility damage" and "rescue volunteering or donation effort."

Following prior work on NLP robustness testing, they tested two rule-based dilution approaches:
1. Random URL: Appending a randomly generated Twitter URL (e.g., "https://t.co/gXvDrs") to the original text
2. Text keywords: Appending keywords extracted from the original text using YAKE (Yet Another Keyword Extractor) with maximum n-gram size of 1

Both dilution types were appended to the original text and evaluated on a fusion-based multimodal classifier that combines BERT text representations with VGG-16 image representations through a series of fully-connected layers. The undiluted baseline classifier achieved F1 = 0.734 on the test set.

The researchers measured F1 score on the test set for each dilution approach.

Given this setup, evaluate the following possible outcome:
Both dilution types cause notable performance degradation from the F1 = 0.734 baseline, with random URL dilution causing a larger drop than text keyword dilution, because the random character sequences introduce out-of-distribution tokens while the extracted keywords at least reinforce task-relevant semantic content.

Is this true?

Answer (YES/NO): NO